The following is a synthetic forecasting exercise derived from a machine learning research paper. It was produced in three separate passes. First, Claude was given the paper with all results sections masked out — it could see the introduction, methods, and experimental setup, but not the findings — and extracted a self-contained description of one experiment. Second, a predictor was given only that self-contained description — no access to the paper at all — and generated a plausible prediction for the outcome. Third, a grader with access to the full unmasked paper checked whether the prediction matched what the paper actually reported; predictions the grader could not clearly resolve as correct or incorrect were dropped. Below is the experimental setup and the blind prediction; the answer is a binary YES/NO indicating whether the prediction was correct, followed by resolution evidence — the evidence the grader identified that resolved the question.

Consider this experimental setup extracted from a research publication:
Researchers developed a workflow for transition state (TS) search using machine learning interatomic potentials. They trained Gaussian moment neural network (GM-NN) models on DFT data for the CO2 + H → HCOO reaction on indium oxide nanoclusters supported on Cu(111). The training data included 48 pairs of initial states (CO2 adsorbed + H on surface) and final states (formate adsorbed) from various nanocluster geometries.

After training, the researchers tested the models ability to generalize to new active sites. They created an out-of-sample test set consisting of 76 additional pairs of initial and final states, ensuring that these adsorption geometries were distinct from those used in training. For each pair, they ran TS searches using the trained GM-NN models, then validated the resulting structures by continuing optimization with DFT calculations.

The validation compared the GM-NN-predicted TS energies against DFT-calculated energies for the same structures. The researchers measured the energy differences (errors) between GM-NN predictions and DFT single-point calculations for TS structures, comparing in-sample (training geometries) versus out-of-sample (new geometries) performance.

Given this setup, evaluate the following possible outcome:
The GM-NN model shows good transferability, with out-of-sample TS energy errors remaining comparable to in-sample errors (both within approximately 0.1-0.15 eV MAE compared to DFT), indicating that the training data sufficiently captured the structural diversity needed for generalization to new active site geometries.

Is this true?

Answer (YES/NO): NO